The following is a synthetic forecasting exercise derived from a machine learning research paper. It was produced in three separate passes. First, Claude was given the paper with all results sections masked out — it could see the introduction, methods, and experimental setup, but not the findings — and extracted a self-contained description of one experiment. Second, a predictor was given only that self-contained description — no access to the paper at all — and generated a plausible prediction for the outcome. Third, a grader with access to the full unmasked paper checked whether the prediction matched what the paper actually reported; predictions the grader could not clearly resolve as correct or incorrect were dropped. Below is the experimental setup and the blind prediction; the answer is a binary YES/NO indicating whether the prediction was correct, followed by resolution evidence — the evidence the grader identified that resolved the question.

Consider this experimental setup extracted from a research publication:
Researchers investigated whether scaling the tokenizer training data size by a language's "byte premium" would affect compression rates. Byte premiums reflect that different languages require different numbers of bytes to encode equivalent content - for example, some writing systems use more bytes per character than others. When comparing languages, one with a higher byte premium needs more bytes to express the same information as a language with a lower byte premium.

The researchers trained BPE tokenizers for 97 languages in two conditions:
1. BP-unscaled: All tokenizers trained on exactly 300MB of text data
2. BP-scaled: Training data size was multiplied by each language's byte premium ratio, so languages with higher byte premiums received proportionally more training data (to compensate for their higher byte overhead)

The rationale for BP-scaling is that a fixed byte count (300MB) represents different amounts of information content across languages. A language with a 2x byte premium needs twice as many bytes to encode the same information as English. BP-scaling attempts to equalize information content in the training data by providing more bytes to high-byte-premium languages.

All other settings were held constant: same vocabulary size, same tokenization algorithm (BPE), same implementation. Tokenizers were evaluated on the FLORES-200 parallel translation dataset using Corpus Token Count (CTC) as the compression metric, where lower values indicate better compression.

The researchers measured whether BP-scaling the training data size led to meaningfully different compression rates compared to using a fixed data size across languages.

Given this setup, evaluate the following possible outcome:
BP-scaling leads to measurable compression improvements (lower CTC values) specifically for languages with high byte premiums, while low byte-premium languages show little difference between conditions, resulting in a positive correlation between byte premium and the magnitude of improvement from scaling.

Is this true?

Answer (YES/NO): NO